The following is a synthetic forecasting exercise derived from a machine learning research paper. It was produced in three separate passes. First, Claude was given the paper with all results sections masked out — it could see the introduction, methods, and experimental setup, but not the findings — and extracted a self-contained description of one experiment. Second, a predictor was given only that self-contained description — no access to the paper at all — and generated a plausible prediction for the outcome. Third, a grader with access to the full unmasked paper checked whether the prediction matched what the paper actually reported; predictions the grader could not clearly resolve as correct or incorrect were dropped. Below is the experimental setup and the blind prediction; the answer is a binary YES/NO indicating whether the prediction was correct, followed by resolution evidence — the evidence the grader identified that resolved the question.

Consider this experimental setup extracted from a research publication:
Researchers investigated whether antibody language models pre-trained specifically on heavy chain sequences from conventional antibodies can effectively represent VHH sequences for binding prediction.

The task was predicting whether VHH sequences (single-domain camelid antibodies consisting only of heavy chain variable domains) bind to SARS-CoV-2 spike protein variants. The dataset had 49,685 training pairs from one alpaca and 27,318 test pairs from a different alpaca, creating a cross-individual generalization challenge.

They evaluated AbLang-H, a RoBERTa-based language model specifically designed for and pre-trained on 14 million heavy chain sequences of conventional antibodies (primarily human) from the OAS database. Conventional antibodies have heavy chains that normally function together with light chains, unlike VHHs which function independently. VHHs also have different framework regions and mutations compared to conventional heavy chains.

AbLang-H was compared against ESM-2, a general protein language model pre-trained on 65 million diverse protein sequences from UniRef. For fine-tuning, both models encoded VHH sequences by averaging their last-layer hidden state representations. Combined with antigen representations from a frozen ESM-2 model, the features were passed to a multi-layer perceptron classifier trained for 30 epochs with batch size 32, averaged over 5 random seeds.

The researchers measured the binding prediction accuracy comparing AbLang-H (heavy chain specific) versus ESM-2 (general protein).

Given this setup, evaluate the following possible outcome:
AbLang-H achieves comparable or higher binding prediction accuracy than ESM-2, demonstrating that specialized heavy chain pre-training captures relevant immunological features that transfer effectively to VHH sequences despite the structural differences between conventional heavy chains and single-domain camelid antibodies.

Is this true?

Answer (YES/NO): YES